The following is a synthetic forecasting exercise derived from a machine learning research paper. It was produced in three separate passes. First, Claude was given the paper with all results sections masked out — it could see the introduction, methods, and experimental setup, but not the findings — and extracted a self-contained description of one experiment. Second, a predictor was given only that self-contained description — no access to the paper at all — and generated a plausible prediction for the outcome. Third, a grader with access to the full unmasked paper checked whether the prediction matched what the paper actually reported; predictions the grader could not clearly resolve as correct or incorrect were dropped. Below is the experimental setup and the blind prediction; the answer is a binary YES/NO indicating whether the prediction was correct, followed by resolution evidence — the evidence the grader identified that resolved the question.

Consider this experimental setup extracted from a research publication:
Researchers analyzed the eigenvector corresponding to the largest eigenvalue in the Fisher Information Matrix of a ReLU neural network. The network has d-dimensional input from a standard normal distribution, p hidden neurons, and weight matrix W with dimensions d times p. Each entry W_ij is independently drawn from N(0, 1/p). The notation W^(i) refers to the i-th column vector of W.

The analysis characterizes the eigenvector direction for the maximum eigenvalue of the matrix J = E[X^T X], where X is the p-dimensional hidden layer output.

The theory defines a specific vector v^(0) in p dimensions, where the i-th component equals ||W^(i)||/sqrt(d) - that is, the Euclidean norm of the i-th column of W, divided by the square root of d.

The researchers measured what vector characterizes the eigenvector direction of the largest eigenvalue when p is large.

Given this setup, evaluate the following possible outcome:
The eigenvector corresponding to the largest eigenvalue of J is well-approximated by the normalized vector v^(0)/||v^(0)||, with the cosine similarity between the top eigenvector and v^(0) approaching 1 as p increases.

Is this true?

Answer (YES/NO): YES